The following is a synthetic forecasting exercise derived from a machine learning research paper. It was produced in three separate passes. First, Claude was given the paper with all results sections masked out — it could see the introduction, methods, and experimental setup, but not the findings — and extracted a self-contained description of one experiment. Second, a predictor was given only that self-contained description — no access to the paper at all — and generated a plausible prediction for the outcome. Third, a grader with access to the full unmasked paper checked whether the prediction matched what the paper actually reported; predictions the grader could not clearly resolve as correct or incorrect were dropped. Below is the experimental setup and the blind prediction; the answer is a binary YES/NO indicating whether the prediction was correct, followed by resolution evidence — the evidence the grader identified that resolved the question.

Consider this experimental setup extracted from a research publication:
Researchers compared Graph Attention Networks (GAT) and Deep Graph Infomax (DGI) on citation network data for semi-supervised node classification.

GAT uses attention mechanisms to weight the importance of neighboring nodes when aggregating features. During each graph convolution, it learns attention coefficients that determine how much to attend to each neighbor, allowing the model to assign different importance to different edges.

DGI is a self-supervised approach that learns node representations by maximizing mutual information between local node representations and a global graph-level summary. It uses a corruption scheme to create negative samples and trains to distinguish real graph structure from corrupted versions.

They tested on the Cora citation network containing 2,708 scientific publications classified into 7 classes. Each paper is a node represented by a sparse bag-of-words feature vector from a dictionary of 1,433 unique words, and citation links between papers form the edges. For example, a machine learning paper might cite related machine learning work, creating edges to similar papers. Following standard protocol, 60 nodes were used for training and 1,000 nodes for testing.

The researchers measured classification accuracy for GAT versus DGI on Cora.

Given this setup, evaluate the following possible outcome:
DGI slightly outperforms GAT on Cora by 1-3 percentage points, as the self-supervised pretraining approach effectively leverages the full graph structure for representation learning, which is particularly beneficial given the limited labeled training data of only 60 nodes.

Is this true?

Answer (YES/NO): NO